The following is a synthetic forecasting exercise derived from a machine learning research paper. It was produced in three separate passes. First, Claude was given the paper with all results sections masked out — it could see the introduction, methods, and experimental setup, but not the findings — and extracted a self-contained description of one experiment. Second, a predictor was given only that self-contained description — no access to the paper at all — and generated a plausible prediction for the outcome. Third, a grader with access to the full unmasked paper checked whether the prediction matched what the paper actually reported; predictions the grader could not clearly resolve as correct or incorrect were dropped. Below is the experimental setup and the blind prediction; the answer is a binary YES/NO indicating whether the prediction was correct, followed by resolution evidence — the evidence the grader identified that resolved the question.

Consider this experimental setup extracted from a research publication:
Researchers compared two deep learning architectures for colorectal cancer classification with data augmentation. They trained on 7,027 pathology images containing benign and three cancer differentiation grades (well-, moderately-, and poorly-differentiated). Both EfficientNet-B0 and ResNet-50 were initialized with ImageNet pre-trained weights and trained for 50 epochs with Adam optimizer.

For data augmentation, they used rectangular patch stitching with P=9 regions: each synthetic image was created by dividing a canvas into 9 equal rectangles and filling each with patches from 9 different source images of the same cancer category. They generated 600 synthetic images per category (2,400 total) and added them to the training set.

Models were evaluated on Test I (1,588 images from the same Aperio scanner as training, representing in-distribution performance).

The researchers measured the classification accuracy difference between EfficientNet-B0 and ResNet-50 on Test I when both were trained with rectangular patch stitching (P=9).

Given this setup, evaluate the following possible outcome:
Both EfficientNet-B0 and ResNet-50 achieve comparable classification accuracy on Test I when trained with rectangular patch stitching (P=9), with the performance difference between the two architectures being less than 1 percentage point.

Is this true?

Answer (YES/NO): NO